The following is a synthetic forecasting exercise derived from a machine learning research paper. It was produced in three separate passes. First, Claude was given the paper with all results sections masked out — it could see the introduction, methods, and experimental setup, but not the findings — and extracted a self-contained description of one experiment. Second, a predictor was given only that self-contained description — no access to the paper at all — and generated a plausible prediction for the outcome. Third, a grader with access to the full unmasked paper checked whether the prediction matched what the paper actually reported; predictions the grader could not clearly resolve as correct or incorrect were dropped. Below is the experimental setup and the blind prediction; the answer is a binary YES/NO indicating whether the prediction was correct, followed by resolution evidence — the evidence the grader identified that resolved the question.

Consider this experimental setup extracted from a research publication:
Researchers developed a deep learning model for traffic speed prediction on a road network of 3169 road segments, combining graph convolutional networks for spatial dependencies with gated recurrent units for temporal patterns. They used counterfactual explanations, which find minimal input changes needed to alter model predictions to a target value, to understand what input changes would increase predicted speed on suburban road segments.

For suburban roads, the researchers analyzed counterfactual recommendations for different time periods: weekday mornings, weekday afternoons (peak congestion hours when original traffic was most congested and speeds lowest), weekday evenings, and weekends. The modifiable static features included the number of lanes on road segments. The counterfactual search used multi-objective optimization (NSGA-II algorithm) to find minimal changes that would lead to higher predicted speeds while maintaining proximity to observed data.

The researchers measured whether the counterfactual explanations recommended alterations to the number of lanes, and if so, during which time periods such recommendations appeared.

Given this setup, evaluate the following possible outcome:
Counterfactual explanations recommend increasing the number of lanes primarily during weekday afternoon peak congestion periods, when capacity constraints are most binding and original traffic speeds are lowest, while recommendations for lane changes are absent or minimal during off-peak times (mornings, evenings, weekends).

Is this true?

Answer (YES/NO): NO